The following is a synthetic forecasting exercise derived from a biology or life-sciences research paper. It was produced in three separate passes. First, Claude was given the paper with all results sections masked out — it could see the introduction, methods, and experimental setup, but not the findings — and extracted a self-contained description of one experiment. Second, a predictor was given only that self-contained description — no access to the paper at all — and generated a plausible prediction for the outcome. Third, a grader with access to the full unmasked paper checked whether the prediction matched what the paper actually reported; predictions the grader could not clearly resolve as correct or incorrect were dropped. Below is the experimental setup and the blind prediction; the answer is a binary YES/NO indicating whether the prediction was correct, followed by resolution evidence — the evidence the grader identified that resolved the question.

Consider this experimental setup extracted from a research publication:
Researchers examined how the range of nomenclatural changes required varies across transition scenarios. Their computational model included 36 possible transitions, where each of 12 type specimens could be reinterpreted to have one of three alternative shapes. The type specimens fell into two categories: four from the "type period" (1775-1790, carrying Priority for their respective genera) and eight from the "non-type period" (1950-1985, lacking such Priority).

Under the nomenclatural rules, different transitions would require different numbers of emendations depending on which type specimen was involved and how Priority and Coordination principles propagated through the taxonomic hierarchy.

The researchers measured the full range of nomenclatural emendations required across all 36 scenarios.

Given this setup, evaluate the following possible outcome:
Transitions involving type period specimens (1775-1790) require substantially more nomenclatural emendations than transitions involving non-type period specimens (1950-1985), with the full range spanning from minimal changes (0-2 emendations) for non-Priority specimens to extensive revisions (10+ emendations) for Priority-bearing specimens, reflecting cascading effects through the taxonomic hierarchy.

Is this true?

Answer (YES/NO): NO